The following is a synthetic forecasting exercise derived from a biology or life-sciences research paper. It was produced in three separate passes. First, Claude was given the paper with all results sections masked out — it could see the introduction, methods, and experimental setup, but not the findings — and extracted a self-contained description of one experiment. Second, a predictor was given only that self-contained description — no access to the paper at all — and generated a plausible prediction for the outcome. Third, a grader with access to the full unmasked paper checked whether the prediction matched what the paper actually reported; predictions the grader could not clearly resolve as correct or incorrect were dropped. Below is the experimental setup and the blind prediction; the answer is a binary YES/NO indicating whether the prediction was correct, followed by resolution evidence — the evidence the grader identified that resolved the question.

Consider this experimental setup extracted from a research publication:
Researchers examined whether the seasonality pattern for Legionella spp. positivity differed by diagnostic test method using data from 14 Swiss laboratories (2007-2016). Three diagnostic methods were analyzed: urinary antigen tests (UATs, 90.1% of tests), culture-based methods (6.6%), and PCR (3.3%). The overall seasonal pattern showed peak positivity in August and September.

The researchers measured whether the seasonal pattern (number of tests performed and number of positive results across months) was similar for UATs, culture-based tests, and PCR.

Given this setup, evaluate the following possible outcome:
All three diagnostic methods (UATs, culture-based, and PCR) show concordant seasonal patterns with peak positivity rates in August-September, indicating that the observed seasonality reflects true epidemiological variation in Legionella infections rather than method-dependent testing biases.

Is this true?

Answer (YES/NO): NO